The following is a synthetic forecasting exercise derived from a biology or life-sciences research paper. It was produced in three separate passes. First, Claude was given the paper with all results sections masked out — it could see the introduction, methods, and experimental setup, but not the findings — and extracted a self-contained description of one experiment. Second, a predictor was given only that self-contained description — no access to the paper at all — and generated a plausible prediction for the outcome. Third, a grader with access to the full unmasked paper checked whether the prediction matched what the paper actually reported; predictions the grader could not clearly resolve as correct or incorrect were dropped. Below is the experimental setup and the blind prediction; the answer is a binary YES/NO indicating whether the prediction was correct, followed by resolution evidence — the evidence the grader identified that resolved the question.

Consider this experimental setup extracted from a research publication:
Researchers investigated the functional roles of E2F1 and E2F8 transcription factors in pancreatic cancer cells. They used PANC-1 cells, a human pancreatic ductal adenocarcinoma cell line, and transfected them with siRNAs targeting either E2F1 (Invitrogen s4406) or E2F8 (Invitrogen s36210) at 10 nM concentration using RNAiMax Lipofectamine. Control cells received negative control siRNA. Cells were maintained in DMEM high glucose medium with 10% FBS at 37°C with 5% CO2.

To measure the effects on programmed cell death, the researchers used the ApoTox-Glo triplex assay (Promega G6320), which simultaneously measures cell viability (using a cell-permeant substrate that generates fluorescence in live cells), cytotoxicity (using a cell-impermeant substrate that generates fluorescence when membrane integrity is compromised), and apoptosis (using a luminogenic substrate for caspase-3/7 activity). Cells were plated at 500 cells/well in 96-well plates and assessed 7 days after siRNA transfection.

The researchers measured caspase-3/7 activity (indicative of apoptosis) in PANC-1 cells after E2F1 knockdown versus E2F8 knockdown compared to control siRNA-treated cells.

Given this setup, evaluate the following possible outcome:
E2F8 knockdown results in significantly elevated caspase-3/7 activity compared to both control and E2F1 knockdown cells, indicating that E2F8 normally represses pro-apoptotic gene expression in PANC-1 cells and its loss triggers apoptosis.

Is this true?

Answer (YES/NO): NO